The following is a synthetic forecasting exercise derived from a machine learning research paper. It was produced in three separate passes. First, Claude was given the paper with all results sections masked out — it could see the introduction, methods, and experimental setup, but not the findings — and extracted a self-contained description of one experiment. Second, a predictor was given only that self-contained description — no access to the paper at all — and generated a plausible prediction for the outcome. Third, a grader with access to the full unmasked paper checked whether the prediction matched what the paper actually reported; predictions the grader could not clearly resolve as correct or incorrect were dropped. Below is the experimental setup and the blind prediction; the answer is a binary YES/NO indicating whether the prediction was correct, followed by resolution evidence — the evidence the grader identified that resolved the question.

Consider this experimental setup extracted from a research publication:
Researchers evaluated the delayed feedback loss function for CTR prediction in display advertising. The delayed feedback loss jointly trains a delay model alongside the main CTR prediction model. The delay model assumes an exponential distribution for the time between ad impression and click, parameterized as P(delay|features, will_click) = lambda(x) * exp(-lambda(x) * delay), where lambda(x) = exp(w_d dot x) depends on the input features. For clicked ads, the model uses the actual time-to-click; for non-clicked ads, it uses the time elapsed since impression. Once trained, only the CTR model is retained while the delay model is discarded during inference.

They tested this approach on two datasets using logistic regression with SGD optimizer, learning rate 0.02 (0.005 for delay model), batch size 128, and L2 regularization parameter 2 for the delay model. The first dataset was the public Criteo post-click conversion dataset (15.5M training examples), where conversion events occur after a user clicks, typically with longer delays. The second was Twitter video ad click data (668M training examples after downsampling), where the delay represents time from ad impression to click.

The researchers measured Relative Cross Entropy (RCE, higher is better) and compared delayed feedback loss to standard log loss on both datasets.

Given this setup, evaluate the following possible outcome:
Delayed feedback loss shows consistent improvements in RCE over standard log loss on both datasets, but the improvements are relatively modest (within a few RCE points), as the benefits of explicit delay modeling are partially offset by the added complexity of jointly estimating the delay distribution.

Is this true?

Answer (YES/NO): NO